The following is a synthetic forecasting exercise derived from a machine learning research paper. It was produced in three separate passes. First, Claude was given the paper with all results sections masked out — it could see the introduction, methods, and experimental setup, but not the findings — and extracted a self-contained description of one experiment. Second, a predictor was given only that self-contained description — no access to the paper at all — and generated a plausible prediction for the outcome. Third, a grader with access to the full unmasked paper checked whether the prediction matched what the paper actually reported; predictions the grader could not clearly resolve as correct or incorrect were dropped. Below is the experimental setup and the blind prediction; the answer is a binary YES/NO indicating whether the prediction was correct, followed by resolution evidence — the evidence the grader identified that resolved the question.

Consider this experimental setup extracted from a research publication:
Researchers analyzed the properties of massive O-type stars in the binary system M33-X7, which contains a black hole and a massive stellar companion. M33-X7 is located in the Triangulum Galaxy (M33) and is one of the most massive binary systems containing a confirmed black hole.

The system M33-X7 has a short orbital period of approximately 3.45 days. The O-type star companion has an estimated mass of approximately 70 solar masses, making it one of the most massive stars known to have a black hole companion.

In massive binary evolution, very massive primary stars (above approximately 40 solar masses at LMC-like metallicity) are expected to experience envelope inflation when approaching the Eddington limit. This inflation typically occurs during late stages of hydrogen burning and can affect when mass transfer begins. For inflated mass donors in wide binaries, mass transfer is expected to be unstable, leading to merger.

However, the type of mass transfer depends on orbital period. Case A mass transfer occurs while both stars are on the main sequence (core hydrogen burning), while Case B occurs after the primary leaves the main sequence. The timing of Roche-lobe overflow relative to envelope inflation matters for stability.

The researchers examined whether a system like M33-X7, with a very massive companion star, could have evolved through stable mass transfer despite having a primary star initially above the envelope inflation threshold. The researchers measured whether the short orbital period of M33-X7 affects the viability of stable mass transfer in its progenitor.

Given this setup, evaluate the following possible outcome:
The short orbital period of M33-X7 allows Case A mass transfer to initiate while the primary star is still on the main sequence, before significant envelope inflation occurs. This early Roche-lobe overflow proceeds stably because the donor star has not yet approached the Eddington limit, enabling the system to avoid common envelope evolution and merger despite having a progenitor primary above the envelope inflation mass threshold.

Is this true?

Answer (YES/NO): YES